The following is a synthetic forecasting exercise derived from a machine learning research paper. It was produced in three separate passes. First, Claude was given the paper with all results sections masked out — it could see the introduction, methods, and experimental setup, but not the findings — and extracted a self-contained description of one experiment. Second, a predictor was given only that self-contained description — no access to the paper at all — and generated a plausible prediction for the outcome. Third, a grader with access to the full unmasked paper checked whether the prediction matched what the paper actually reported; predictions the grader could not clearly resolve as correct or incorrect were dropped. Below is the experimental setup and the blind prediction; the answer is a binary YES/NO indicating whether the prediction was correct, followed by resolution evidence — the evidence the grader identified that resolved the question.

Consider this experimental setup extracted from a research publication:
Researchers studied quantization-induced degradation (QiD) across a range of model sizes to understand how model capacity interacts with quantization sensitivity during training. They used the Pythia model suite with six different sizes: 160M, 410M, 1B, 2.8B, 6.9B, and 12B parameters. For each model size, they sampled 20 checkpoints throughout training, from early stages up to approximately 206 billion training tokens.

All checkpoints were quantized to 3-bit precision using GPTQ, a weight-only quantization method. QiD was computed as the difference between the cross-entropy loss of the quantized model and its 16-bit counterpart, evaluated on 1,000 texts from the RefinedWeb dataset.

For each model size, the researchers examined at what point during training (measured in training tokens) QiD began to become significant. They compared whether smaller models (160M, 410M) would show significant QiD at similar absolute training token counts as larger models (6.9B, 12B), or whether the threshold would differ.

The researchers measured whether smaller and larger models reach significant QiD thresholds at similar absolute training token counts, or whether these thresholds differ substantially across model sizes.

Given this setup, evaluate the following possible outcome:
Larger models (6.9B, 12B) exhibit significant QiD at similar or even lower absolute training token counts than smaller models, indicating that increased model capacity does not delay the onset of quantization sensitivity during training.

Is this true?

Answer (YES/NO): NO